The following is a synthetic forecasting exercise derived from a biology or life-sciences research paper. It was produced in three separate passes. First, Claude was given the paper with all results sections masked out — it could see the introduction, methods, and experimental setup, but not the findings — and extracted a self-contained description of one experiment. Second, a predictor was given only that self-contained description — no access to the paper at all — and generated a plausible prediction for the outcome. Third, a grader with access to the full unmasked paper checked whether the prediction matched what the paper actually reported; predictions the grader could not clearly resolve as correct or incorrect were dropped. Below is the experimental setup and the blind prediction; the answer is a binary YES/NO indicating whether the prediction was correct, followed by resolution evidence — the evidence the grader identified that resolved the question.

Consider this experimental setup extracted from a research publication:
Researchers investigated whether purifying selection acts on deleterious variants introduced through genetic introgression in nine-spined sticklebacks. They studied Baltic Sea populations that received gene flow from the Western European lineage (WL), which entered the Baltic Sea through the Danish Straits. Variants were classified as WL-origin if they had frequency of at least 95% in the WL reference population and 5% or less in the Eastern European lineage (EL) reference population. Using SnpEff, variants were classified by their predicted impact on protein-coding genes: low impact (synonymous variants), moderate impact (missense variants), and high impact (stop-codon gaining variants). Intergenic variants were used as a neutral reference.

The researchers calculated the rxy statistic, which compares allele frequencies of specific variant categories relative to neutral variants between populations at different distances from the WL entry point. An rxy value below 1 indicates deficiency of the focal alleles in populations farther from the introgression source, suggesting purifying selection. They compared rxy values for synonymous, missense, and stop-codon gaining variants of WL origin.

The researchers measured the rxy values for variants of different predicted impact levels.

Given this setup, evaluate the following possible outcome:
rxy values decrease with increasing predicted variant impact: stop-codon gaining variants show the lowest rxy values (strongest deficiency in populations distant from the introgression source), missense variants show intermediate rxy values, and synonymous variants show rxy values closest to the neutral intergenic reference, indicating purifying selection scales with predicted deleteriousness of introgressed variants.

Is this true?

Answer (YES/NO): NO